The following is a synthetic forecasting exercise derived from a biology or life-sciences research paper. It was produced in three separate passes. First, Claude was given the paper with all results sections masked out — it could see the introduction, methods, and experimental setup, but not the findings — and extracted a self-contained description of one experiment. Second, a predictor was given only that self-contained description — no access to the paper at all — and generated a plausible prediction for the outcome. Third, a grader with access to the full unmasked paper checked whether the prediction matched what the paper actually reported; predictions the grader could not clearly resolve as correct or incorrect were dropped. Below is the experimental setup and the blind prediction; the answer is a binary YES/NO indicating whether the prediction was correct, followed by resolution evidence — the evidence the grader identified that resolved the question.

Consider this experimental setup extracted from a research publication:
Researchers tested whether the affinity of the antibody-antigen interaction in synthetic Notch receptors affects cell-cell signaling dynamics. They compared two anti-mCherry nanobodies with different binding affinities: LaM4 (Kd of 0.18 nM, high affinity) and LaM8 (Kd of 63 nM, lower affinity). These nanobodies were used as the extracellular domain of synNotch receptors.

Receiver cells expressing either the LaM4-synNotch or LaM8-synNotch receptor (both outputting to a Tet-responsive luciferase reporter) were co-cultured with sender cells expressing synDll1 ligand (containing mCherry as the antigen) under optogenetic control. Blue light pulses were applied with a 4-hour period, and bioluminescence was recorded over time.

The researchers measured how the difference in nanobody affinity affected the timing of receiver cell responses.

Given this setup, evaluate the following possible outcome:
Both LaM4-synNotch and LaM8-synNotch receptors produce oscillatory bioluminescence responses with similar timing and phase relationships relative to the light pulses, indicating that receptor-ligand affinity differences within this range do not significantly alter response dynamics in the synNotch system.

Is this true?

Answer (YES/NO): NO